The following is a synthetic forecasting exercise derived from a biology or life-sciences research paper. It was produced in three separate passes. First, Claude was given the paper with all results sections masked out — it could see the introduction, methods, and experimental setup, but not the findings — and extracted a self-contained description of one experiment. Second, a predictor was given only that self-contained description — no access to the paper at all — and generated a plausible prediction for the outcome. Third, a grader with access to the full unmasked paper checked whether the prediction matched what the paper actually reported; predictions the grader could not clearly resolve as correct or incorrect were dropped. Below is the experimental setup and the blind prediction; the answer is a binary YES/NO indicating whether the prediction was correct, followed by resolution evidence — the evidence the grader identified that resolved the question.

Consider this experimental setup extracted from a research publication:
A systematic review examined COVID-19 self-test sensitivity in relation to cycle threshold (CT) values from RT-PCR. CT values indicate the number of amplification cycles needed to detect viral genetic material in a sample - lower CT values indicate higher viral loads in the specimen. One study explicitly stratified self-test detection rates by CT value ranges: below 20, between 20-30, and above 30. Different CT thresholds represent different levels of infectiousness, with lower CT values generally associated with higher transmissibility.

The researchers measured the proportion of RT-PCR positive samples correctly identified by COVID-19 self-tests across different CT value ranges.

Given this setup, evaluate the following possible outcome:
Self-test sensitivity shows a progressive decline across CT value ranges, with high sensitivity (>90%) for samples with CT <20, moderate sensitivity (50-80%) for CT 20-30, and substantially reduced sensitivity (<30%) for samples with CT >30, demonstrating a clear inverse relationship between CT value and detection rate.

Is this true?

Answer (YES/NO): NO